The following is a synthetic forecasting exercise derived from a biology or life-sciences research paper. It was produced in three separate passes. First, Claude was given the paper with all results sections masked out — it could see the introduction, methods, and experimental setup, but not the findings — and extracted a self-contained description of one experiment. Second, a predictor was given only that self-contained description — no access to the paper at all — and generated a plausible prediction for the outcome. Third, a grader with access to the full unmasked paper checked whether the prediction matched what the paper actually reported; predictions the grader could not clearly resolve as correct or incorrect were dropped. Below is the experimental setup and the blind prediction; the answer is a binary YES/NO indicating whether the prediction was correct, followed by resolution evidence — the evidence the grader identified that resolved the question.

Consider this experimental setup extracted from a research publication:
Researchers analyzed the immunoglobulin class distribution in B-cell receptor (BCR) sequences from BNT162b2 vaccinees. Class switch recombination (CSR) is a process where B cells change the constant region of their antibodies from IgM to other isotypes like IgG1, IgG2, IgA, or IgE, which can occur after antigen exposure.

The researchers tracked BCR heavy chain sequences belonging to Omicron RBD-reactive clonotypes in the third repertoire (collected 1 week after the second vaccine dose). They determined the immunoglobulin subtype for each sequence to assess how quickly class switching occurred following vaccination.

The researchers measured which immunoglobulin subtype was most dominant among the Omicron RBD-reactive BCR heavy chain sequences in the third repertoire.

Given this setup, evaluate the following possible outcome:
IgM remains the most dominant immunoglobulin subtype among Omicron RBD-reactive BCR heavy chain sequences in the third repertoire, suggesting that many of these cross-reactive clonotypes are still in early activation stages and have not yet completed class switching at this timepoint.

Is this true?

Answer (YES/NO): NO